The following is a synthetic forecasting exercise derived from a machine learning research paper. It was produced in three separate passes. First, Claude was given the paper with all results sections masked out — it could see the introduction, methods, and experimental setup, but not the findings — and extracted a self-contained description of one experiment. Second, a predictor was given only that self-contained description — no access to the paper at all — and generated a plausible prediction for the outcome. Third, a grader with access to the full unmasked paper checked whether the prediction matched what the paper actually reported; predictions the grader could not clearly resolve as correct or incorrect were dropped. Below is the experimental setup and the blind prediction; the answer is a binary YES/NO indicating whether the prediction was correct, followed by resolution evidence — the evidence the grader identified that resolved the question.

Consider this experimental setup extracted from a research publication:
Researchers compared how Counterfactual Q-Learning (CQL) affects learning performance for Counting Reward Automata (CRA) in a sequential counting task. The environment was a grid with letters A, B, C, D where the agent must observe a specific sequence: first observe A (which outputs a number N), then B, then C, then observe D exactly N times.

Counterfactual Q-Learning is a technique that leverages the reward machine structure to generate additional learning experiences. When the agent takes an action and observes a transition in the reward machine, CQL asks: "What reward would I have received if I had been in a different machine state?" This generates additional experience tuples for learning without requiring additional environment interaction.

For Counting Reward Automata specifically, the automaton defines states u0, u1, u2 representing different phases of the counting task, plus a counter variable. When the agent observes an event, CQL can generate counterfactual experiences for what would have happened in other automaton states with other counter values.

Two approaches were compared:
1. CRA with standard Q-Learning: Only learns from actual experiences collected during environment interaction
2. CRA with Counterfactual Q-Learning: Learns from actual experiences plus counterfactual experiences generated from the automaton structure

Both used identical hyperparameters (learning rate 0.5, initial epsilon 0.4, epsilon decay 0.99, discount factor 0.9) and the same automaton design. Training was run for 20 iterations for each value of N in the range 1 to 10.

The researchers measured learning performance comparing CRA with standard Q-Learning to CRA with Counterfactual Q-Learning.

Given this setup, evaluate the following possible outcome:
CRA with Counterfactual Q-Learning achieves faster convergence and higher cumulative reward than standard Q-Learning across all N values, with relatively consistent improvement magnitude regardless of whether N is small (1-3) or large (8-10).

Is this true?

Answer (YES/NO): NO